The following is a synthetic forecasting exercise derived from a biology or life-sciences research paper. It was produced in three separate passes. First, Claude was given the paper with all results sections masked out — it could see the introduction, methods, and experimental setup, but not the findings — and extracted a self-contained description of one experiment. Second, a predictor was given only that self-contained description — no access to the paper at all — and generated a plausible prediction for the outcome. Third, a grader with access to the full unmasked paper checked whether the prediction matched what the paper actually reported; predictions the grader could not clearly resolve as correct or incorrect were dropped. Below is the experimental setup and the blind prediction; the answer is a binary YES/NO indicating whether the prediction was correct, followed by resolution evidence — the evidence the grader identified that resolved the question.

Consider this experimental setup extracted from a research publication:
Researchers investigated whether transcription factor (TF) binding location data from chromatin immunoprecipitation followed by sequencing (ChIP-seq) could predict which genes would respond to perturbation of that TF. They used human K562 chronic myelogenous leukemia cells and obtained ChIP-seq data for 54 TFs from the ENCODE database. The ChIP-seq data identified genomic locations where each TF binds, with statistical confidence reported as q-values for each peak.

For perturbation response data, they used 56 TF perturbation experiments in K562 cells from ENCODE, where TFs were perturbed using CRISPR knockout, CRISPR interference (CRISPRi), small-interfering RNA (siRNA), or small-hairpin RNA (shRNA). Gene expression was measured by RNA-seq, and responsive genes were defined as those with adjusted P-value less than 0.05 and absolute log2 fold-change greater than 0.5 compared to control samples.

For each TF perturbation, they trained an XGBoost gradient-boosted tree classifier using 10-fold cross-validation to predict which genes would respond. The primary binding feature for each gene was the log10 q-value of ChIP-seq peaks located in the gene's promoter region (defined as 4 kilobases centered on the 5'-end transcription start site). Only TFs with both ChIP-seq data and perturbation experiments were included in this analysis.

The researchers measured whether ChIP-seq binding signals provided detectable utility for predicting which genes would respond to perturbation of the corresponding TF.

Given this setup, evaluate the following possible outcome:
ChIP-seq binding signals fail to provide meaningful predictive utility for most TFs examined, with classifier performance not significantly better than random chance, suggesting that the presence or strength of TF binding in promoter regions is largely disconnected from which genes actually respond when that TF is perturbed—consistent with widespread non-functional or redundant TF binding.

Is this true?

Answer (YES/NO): YES